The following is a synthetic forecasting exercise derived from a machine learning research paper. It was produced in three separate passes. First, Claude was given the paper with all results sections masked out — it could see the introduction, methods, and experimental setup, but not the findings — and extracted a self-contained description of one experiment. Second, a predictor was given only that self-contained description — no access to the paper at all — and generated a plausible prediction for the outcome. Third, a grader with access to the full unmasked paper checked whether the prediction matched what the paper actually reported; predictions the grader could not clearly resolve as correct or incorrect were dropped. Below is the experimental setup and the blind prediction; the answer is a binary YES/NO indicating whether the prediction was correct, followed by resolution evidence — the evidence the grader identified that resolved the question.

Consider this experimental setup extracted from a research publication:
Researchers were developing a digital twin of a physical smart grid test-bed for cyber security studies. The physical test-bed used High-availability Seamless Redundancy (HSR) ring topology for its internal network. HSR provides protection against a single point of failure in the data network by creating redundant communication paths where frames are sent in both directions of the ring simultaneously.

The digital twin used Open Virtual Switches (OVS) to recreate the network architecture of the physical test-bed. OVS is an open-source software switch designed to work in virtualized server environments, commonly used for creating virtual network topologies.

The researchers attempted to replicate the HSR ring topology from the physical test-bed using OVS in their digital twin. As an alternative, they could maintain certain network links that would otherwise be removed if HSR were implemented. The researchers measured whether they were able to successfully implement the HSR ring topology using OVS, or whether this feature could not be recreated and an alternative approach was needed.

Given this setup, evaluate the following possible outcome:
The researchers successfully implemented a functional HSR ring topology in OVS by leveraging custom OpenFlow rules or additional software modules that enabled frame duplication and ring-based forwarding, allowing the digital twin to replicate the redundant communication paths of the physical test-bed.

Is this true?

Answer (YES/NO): NO